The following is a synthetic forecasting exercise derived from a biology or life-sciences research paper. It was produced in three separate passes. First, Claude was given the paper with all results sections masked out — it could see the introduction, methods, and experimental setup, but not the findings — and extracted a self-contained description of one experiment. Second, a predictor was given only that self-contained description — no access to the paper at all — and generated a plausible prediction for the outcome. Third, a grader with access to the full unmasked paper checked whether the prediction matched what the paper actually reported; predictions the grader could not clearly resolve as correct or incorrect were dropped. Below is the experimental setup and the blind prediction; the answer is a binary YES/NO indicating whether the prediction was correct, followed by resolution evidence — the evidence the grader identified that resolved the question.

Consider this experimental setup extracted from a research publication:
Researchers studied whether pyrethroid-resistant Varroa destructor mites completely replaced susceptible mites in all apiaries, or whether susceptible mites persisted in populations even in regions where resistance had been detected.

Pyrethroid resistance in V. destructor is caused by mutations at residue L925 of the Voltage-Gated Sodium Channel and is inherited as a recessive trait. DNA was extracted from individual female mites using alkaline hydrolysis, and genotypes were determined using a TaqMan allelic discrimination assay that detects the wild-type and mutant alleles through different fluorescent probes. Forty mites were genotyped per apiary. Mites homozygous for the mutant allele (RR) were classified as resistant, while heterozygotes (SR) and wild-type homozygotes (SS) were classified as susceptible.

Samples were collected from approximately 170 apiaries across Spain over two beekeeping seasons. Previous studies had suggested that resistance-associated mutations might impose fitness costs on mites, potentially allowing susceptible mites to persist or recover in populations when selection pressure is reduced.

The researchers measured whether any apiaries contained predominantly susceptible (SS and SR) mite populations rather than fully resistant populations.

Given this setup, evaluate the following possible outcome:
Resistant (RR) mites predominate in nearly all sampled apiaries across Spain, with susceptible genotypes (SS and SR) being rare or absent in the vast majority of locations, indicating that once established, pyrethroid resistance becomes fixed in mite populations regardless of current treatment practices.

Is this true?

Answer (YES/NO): NO